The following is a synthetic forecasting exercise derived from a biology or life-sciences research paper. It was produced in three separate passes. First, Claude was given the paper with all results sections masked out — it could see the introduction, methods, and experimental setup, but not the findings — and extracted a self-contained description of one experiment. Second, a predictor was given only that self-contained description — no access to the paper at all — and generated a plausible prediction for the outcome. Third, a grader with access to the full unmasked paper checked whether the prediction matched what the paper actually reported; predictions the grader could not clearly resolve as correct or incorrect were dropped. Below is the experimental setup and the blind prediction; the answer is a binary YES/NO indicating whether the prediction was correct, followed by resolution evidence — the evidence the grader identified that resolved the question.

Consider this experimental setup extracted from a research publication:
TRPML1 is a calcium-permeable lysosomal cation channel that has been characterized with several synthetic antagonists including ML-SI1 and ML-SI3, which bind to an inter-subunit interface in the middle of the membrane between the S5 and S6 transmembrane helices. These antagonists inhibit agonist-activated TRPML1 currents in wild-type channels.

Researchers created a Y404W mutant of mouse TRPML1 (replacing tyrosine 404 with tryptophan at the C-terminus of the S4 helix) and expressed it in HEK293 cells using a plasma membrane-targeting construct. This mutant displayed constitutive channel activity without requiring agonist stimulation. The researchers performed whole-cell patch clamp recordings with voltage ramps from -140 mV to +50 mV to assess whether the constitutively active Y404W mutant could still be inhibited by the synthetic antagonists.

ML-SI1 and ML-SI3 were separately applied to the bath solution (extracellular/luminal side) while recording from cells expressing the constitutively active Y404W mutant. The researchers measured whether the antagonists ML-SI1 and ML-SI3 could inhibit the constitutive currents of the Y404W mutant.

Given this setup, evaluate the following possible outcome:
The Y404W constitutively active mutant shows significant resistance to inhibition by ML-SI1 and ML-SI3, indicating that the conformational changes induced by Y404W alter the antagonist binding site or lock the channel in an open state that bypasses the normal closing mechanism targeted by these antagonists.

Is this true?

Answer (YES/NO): NO